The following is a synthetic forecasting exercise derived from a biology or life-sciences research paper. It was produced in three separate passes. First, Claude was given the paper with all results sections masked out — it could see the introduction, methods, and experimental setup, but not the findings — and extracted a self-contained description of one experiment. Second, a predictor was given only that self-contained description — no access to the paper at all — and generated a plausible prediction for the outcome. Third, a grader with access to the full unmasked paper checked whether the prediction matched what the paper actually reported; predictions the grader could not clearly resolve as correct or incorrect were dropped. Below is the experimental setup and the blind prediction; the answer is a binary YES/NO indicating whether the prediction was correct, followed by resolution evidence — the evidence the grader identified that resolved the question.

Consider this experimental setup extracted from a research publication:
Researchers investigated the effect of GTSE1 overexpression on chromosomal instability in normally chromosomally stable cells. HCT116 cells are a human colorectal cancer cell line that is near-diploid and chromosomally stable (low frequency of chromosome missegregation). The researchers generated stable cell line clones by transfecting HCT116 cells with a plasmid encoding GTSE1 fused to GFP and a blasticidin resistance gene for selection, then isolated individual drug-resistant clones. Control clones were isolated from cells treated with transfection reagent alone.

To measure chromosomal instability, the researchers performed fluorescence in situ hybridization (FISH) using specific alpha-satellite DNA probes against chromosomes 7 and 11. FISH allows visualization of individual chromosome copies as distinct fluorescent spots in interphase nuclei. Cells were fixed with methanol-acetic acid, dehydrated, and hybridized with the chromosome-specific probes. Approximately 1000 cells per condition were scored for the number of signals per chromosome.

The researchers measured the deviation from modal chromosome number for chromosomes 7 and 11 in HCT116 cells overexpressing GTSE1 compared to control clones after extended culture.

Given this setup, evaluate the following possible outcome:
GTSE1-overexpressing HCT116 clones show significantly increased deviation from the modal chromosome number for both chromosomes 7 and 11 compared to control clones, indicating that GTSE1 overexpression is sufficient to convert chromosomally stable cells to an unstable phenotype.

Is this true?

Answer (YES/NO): YES